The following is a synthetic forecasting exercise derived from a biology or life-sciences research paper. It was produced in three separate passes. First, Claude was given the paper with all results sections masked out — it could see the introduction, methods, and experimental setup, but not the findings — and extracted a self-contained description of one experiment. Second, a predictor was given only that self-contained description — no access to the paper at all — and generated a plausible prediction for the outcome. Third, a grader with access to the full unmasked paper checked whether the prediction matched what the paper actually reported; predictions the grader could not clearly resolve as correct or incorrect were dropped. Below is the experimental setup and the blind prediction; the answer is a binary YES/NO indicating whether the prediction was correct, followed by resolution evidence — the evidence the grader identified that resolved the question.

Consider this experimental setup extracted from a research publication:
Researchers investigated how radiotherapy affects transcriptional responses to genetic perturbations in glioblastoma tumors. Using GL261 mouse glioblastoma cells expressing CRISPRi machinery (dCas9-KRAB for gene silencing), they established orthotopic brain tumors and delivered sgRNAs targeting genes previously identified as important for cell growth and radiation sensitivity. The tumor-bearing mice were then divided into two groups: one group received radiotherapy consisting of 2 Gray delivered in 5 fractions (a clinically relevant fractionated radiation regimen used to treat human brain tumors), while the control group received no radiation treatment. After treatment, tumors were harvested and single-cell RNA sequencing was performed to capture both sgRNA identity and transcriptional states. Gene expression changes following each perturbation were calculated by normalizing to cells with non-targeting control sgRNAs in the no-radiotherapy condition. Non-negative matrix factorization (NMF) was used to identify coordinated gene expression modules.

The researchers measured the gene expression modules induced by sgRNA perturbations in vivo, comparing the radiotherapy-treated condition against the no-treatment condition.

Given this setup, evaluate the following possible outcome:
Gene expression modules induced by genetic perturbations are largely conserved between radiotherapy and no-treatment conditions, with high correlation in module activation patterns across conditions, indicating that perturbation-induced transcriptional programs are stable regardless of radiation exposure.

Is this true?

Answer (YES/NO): NO